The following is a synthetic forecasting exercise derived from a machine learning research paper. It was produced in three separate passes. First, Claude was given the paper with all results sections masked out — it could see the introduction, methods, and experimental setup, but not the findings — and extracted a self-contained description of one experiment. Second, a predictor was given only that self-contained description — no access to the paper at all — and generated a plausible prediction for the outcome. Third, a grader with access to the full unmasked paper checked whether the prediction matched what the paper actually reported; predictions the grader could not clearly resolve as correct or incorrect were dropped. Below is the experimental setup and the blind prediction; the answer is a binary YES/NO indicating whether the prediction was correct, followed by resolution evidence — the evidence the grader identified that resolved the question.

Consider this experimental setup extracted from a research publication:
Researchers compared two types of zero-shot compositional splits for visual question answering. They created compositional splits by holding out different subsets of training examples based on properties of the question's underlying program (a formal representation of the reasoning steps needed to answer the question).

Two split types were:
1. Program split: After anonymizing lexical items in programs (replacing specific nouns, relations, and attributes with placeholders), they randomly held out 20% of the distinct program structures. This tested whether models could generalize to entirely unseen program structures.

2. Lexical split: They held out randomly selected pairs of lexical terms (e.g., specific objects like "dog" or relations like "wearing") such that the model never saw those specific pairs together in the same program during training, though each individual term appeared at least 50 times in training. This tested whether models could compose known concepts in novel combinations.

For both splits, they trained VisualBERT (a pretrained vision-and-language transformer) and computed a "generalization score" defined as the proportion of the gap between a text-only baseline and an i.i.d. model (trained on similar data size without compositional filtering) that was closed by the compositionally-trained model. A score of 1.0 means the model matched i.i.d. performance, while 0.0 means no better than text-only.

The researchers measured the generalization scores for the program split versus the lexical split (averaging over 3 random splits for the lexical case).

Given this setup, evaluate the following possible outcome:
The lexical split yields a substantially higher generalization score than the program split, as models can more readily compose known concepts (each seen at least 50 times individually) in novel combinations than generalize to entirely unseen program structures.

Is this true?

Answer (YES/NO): YES